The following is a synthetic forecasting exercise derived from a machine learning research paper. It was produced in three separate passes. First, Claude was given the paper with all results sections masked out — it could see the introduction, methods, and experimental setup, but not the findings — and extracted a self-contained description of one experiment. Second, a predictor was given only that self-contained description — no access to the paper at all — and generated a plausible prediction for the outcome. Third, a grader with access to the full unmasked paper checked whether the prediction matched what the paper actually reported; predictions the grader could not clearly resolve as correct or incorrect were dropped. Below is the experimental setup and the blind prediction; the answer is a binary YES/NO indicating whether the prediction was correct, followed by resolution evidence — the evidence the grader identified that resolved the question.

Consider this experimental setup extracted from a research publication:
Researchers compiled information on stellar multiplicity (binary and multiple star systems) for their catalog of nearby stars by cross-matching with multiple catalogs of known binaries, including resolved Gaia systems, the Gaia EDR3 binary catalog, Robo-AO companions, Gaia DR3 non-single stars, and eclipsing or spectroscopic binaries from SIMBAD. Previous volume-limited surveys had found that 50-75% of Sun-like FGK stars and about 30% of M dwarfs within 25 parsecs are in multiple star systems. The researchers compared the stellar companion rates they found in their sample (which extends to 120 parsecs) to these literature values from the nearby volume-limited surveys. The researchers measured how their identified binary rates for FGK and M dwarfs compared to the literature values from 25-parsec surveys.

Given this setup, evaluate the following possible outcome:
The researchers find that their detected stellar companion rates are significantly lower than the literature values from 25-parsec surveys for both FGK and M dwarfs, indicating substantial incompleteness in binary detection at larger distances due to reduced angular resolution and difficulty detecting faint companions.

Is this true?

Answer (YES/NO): YES